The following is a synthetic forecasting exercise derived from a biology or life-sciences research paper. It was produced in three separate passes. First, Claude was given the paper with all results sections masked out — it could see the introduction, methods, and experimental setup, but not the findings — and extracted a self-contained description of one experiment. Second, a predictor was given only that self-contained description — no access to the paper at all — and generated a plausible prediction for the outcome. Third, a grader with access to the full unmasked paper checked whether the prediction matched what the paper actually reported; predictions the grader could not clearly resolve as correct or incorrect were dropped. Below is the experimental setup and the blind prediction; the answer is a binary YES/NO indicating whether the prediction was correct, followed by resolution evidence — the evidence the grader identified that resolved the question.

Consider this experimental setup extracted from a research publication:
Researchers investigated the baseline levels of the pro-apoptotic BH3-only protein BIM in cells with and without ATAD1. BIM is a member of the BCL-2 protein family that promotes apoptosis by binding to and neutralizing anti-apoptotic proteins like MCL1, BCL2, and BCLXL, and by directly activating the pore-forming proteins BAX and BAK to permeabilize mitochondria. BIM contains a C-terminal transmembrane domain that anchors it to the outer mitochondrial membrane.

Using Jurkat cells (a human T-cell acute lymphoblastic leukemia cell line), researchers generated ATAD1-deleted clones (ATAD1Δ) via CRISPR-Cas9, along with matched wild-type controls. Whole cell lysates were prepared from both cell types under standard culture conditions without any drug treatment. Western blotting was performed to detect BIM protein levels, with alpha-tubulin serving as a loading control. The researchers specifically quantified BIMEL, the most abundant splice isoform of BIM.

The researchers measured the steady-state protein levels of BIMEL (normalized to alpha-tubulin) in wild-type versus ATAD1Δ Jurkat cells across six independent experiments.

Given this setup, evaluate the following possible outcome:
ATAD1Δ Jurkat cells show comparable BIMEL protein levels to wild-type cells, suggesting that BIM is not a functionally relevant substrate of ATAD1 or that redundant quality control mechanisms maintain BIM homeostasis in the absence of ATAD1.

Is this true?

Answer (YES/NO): NO